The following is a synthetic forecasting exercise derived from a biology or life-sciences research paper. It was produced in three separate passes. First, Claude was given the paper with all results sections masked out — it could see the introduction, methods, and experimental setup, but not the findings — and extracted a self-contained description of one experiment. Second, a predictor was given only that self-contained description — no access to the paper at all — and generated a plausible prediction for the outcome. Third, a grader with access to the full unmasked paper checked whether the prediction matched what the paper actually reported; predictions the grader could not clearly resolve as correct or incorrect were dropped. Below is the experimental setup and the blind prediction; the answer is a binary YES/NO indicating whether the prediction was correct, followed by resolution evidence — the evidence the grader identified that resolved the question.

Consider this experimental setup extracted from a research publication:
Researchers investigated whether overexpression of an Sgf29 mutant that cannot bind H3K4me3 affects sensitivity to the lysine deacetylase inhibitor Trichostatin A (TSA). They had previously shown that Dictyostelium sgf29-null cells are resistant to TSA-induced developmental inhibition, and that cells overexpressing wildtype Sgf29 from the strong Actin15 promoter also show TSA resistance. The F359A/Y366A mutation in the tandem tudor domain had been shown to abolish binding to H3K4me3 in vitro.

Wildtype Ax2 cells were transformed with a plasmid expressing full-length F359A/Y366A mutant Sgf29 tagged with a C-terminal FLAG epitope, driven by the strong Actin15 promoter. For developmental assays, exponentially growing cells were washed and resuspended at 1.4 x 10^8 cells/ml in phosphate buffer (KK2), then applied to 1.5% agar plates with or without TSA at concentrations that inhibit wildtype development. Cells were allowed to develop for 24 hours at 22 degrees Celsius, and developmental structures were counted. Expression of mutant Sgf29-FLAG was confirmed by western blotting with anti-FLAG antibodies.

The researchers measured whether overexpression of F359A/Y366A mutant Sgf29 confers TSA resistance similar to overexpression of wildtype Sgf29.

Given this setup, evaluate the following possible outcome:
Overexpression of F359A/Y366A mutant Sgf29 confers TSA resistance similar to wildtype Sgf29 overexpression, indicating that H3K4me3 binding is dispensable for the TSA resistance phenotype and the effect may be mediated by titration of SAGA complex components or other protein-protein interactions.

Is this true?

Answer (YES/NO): NO